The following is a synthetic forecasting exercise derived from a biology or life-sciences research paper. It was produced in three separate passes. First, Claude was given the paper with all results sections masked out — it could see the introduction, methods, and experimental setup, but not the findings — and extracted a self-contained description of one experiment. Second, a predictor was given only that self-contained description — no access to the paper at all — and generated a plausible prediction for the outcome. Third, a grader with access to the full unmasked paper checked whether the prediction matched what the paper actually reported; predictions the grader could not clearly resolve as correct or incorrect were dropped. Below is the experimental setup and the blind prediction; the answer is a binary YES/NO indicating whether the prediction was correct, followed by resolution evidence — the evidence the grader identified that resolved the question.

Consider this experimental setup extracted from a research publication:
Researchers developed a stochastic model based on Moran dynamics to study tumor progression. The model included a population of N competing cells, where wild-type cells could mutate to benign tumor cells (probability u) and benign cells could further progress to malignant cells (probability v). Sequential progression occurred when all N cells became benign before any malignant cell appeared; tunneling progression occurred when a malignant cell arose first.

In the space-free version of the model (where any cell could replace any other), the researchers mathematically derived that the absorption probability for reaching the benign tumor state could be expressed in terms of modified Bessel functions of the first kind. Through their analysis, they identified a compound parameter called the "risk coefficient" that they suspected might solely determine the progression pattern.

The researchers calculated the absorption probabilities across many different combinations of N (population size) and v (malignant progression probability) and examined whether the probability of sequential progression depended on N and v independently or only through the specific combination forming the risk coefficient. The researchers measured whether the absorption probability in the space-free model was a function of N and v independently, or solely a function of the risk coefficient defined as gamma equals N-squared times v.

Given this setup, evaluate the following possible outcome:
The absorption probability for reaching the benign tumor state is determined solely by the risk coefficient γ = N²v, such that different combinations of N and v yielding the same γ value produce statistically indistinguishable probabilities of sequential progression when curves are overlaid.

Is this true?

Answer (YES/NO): YES